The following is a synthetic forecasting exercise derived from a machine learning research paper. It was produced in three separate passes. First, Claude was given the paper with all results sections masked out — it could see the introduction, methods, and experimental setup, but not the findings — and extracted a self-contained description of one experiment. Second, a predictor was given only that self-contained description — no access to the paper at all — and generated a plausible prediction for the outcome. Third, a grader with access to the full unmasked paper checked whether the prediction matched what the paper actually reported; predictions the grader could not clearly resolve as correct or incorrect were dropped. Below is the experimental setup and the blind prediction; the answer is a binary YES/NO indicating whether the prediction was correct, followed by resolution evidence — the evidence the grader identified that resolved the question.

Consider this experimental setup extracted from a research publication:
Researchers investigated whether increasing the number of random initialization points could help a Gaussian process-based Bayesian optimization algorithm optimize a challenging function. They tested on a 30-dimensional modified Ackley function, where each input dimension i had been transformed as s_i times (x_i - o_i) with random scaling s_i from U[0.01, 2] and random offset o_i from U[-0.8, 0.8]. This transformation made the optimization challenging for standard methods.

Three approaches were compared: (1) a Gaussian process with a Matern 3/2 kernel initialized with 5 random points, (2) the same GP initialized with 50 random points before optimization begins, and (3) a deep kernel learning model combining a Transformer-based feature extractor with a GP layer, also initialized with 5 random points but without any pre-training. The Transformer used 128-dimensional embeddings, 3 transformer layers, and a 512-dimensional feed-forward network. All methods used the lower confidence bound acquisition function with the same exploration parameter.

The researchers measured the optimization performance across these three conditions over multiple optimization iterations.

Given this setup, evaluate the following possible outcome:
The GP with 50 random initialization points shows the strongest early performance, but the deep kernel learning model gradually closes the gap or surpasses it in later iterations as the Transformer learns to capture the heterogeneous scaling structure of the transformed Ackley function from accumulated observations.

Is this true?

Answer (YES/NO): NO